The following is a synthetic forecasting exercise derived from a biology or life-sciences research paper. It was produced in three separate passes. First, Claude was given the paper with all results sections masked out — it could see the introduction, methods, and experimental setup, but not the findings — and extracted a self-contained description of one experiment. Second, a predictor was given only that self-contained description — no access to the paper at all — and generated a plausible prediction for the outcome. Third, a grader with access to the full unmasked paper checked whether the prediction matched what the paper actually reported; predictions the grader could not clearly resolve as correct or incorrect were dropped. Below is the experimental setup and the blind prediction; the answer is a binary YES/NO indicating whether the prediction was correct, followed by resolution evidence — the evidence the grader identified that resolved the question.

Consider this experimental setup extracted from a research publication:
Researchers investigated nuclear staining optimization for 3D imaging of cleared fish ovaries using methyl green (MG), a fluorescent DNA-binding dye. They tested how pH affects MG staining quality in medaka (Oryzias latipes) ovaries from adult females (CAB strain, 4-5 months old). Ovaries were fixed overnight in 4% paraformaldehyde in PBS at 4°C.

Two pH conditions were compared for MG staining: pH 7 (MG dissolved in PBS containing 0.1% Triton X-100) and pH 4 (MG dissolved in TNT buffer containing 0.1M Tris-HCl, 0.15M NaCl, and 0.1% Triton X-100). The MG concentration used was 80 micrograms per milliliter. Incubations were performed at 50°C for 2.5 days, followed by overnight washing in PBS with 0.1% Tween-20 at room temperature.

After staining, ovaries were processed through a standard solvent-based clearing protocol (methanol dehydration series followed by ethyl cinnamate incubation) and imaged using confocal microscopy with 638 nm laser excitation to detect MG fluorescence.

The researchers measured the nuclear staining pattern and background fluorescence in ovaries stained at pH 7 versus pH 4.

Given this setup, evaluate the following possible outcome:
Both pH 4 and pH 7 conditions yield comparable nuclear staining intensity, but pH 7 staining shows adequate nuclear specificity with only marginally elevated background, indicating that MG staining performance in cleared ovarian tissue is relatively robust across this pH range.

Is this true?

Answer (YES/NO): NO